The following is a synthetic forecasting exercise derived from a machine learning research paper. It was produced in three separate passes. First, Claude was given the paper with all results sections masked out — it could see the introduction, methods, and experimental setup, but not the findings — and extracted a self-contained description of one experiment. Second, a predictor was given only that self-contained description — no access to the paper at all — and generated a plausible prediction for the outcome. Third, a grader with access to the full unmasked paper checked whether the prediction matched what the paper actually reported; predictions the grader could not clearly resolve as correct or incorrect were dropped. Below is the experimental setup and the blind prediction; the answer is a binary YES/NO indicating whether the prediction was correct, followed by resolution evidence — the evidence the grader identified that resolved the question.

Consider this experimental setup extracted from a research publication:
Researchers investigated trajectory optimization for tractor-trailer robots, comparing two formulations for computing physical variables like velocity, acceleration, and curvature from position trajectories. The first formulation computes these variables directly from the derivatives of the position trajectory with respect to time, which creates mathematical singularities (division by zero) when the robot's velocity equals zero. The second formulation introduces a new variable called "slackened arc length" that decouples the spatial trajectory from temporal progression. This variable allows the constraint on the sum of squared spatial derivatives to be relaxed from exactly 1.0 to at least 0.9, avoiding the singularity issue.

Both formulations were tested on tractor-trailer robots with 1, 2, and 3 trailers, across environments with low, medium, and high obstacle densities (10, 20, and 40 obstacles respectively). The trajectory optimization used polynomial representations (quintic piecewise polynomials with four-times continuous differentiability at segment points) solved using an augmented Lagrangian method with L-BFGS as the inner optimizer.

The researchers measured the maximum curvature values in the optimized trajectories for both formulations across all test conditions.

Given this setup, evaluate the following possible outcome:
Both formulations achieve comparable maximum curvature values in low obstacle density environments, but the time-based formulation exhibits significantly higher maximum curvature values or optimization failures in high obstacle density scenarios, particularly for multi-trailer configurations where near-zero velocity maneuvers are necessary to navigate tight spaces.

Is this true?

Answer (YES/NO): NO